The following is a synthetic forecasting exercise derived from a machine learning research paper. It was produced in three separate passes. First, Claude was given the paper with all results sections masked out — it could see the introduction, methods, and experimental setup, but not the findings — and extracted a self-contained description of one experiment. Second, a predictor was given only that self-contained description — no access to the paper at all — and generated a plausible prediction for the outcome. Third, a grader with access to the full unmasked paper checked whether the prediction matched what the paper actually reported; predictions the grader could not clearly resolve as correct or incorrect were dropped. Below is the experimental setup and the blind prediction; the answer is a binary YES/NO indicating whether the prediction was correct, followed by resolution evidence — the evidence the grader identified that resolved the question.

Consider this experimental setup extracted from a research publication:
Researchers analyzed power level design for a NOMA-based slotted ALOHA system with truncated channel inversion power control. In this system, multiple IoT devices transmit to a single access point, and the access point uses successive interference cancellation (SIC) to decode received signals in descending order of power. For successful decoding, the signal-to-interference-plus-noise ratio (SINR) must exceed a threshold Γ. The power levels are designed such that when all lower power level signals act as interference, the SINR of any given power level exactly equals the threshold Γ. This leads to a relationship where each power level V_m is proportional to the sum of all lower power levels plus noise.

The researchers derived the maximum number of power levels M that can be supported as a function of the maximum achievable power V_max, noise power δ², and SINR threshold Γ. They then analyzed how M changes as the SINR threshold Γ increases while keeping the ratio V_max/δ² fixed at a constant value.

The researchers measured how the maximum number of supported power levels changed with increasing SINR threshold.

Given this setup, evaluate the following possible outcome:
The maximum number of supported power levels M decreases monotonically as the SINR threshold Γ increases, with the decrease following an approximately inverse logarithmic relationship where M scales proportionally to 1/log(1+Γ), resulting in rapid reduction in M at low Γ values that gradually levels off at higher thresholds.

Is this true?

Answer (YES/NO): NO